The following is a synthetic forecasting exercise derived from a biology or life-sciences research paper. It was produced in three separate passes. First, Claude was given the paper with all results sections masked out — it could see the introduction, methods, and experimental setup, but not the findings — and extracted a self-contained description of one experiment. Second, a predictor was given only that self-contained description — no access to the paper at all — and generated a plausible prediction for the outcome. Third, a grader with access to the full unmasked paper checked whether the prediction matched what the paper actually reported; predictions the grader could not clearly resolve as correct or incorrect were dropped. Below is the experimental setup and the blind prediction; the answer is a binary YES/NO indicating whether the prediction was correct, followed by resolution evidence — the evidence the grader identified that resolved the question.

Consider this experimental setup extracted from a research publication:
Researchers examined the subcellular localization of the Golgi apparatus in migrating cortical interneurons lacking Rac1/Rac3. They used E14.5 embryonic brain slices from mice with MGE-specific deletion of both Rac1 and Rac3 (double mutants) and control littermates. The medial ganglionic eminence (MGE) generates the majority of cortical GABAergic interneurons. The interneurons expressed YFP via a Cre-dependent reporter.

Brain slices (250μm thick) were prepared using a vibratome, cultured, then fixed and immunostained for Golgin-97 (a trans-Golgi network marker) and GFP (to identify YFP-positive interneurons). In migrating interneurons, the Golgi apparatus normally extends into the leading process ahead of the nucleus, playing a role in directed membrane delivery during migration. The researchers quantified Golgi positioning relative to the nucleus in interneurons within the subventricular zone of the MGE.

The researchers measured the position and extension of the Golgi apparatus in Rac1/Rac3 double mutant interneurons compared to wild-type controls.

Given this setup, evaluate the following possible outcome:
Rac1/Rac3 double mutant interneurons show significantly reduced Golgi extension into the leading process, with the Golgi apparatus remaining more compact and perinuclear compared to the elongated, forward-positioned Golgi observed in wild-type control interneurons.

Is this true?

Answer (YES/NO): YES